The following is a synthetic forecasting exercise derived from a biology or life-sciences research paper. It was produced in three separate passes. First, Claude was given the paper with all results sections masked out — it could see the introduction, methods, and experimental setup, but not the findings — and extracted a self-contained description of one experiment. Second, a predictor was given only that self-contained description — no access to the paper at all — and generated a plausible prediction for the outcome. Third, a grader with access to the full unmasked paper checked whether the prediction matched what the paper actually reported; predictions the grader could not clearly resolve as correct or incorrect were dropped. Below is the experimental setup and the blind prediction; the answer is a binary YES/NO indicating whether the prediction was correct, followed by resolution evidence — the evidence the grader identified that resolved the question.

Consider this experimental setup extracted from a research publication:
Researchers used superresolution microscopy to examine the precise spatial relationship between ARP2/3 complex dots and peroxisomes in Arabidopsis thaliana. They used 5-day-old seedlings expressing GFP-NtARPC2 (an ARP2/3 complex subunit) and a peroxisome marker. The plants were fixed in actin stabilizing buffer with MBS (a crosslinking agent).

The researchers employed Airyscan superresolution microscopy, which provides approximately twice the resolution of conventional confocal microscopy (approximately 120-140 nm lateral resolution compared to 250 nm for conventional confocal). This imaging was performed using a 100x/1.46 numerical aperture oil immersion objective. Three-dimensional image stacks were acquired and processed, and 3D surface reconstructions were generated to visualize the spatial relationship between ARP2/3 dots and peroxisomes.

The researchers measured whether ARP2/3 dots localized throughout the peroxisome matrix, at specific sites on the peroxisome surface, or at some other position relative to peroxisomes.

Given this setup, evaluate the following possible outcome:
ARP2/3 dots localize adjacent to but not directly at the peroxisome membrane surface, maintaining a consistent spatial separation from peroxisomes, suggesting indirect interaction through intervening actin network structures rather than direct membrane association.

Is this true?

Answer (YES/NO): NO